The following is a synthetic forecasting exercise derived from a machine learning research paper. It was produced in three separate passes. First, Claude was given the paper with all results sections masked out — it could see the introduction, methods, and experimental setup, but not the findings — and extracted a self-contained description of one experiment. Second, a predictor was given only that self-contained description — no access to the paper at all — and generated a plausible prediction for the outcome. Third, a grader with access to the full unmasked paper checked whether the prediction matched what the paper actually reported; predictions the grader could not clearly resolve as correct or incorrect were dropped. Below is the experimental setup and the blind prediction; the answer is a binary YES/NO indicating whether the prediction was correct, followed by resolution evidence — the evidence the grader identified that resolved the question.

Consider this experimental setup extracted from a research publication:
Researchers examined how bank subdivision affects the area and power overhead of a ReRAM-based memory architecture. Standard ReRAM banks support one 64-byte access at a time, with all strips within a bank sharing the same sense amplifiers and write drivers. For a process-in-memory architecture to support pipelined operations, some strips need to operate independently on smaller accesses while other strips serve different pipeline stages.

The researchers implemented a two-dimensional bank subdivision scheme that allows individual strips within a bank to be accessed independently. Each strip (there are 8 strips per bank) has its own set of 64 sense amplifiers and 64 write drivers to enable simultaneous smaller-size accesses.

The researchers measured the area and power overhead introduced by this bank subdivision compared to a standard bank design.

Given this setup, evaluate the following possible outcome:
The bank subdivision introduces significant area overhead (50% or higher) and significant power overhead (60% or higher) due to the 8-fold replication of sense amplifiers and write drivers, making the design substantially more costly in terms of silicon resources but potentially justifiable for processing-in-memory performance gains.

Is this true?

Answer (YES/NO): NO